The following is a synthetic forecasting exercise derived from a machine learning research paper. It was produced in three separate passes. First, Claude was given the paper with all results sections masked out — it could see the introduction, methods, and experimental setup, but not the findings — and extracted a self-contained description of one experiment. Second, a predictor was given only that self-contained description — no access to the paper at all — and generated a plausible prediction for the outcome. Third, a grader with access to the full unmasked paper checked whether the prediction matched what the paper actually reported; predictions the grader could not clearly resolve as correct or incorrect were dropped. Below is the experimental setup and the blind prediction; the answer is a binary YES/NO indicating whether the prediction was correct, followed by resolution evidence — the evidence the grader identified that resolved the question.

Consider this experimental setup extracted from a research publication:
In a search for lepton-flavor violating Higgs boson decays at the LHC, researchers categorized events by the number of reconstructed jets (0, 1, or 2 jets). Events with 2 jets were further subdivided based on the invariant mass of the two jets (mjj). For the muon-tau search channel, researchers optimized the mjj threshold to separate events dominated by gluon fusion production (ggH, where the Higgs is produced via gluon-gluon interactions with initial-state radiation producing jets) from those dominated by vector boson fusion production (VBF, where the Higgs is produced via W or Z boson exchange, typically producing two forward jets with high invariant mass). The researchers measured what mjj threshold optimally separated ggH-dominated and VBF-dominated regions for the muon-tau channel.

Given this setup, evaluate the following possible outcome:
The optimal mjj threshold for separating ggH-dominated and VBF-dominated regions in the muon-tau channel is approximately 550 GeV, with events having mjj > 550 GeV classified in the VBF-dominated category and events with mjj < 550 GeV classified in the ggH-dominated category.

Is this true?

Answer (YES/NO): YES